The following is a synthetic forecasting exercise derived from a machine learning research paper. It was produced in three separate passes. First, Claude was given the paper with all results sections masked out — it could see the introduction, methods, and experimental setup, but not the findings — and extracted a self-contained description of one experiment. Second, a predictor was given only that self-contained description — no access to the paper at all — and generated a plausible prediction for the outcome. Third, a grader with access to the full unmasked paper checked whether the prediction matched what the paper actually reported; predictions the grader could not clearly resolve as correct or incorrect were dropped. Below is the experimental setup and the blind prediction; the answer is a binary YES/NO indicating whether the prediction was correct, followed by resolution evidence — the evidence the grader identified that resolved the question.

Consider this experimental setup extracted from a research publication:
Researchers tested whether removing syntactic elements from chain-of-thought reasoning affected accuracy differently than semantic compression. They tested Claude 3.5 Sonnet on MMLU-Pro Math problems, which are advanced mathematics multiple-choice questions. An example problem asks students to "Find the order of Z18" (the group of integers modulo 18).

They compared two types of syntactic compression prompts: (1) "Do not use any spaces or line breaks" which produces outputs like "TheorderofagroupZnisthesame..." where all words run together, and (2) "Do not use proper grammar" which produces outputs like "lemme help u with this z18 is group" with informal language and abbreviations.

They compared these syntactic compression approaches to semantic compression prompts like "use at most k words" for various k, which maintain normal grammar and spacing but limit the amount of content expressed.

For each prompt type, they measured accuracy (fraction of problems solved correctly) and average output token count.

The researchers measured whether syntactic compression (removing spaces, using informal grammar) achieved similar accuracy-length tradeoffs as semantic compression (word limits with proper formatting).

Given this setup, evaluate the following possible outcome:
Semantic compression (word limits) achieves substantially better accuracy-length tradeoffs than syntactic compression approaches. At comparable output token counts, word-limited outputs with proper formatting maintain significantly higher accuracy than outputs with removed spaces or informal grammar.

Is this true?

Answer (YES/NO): NO